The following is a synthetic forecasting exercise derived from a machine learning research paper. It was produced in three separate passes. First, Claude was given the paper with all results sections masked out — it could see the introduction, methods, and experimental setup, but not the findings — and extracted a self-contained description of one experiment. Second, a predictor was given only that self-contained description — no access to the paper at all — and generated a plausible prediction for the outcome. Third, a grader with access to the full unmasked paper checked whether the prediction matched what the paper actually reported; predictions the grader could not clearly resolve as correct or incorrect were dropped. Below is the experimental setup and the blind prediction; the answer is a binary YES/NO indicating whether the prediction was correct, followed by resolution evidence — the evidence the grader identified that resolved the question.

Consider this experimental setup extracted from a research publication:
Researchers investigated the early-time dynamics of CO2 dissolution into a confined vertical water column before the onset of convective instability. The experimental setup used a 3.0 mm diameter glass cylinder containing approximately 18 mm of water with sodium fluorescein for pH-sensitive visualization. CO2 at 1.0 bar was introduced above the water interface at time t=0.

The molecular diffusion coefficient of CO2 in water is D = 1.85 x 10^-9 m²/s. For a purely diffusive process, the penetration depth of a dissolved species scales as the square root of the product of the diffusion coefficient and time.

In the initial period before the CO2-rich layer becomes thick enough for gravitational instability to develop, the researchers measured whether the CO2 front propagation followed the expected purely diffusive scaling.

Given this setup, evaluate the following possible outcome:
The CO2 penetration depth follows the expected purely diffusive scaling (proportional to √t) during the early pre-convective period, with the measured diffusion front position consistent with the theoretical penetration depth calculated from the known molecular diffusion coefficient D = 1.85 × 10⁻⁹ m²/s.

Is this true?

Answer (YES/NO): YES